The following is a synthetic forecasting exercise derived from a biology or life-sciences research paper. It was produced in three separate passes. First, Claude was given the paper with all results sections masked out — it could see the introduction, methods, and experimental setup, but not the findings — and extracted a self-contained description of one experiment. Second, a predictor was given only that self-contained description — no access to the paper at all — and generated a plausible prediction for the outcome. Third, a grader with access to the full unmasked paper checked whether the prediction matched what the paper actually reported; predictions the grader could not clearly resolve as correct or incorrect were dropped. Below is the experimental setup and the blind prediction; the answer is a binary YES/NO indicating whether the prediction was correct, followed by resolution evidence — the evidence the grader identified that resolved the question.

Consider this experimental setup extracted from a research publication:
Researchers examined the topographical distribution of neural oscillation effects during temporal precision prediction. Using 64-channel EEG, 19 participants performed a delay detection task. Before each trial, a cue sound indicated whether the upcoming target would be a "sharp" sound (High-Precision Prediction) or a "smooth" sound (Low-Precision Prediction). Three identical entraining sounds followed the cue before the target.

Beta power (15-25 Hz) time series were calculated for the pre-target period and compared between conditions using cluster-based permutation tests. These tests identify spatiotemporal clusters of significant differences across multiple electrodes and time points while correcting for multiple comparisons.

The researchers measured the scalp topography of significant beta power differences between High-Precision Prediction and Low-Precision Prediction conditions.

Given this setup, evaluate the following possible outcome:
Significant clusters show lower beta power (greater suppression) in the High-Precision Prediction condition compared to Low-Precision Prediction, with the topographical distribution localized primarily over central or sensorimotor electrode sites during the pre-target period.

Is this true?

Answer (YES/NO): NO